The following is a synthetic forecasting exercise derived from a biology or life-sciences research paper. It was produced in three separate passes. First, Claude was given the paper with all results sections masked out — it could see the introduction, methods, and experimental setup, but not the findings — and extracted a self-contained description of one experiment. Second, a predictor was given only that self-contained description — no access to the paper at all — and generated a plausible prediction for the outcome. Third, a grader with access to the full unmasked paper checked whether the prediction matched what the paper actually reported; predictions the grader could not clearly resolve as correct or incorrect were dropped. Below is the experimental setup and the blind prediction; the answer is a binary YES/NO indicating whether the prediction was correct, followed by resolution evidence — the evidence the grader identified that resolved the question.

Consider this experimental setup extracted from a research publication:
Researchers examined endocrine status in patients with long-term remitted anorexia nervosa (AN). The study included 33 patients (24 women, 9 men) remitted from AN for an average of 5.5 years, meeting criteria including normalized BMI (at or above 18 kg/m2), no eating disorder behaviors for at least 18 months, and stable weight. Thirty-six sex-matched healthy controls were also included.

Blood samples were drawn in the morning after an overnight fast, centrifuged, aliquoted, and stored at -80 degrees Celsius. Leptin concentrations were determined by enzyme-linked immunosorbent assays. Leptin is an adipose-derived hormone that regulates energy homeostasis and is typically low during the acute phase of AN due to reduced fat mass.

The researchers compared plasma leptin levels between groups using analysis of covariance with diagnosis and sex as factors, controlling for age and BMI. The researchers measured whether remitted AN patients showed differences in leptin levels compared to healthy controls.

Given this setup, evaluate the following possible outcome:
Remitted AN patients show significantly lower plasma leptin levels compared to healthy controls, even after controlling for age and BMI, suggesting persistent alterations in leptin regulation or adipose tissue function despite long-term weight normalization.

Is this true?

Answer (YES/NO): NO